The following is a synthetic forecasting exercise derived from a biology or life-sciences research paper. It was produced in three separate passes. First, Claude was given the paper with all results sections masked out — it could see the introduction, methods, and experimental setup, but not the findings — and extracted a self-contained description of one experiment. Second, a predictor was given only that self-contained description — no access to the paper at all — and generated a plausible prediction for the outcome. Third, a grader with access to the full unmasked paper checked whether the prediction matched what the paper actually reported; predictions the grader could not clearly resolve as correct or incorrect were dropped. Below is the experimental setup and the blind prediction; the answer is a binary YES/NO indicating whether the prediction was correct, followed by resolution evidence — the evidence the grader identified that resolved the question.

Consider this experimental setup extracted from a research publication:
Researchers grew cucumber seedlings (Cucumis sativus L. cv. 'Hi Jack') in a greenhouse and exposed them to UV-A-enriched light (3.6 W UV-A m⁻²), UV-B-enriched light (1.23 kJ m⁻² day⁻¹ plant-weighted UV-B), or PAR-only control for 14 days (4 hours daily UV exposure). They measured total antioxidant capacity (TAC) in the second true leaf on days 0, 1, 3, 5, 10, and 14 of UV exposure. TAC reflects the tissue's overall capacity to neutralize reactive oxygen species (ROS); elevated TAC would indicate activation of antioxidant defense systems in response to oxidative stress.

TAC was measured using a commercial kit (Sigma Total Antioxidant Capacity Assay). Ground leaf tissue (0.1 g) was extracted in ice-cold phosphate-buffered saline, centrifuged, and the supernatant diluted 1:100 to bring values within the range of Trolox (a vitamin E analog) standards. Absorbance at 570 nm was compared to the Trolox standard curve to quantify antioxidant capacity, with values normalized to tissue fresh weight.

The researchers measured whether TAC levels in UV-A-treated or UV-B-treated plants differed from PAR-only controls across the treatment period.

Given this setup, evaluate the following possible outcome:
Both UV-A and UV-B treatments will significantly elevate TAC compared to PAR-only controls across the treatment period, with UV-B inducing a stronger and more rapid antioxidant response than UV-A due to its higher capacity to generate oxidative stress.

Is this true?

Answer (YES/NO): NO